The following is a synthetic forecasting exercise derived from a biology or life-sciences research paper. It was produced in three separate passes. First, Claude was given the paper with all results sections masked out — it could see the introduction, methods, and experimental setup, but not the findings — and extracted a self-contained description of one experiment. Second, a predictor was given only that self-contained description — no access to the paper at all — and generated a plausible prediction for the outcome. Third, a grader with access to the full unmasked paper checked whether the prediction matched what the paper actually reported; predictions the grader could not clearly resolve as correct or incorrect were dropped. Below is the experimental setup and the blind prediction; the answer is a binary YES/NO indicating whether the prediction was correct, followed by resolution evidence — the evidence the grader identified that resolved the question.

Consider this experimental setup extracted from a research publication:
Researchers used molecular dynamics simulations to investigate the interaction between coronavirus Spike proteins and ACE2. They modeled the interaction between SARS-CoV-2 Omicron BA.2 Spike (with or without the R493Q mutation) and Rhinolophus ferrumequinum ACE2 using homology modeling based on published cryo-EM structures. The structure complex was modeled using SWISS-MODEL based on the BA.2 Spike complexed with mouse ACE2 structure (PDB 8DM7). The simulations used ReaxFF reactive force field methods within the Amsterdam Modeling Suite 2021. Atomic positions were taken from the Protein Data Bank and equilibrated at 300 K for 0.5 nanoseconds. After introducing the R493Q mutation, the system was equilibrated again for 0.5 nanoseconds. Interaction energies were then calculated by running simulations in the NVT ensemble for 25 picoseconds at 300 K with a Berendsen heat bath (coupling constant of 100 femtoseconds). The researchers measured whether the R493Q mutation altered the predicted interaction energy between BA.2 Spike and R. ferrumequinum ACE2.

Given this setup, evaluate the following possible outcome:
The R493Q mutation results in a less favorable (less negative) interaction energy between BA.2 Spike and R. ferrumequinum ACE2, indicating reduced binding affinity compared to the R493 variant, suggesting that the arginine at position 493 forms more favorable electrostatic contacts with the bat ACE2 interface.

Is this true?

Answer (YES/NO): YES